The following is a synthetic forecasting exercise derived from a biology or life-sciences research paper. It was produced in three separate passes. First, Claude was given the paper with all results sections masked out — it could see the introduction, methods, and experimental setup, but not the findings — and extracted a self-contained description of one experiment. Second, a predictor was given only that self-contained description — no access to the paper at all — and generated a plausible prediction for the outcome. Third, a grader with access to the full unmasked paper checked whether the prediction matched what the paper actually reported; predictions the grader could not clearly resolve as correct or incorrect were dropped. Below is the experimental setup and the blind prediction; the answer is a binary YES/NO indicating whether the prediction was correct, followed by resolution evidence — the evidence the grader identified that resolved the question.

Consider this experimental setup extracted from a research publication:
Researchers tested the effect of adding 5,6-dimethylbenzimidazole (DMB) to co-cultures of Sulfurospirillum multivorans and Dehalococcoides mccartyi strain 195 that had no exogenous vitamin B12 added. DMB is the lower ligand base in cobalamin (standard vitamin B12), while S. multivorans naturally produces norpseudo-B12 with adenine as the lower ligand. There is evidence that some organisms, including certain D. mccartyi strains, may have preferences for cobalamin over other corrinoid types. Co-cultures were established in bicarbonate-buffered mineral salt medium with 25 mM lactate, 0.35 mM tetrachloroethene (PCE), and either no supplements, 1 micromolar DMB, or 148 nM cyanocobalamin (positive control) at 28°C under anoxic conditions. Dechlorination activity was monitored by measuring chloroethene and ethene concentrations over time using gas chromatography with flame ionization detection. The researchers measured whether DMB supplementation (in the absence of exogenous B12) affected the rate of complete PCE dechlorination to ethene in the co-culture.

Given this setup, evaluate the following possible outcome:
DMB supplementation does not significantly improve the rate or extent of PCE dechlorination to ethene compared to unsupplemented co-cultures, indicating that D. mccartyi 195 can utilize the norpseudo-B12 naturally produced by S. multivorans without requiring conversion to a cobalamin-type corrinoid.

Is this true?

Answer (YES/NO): YES